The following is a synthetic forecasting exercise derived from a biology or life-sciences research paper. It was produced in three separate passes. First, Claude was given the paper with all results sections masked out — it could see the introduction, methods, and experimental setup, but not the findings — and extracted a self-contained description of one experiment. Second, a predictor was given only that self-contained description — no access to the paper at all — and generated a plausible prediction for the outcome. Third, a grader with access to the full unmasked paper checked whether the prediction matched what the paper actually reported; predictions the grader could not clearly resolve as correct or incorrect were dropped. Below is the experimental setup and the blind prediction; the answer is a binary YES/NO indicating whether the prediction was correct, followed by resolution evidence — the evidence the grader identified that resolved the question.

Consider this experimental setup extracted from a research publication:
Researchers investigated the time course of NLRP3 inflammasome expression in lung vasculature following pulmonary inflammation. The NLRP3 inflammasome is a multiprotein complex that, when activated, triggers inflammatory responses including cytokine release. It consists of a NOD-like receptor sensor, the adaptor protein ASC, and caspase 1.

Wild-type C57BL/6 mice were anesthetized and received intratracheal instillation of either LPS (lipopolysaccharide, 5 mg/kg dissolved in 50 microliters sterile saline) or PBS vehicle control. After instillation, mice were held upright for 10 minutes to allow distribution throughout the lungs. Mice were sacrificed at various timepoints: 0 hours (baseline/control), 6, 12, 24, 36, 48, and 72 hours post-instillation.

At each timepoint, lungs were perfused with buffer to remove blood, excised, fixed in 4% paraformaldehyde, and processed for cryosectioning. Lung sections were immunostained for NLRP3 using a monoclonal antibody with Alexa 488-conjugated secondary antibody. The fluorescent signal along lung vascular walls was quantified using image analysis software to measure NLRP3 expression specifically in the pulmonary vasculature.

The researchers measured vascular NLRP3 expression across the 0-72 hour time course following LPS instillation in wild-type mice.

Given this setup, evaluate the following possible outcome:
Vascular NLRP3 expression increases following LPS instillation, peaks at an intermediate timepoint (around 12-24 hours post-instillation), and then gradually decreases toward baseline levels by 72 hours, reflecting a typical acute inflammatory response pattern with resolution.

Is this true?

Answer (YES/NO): NO